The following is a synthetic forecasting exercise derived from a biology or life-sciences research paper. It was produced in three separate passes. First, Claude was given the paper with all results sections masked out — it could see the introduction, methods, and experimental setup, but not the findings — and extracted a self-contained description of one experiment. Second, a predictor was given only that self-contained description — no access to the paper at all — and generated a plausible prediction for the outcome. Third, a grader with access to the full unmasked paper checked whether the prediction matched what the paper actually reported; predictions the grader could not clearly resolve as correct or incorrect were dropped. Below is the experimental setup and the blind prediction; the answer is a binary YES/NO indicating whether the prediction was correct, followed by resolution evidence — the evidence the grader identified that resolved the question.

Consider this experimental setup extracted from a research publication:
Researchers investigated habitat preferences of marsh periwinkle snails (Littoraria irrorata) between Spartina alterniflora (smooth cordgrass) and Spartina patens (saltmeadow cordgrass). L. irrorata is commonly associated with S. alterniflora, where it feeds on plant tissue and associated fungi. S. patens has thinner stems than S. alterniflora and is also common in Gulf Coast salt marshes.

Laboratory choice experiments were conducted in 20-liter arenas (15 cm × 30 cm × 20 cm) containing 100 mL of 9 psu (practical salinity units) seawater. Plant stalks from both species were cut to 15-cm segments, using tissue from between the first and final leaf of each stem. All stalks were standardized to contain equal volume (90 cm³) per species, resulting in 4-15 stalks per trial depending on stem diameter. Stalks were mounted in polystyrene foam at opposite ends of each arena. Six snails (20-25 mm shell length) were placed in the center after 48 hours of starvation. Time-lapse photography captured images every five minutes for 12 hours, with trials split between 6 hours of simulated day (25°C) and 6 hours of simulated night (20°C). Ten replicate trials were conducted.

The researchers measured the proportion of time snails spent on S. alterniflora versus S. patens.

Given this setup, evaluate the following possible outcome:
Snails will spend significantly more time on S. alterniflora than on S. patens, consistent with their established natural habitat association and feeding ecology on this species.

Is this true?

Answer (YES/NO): YES